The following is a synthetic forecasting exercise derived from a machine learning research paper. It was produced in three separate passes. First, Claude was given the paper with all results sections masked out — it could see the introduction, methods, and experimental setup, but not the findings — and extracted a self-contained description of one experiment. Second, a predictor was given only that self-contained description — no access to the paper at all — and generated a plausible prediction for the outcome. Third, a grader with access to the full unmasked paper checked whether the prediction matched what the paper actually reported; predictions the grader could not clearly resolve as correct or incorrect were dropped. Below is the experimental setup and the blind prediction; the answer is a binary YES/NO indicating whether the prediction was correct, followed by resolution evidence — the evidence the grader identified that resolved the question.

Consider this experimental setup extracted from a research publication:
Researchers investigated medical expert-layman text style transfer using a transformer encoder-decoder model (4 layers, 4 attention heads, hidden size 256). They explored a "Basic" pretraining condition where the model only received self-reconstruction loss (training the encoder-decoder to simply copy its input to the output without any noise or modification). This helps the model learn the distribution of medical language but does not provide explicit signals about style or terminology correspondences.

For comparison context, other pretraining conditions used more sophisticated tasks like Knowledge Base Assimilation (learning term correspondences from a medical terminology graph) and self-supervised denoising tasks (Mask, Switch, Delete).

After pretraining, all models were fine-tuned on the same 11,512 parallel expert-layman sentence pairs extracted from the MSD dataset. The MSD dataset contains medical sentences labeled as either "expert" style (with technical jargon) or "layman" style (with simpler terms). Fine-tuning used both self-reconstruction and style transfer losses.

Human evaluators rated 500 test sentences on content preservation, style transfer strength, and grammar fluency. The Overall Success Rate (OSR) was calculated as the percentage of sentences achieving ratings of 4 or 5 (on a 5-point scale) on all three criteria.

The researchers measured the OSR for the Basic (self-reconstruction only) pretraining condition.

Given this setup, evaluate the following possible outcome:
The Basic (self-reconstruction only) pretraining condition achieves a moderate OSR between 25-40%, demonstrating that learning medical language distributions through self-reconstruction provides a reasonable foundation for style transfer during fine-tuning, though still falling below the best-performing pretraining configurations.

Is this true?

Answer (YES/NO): NO